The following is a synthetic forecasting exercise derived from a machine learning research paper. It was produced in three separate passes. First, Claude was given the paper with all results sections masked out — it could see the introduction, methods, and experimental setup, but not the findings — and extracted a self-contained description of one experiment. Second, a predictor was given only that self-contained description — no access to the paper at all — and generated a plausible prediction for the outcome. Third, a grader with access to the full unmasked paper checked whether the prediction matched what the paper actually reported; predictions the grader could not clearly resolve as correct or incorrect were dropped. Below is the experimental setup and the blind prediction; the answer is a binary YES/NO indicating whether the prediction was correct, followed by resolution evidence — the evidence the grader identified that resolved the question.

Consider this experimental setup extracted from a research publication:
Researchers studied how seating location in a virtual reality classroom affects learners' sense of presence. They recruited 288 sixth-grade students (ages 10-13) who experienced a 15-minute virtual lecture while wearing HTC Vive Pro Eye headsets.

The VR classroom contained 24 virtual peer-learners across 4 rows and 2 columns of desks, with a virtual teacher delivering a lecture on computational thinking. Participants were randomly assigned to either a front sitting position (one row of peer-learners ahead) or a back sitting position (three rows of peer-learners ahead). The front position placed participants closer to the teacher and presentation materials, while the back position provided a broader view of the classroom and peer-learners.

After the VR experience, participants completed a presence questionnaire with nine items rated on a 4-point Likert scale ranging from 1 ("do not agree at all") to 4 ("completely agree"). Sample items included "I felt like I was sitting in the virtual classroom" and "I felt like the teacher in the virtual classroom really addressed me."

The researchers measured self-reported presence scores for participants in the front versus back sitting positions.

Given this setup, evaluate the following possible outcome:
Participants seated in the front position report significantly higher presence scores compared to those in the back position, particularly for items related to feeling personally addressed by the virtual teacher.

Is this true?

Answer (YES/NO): NO